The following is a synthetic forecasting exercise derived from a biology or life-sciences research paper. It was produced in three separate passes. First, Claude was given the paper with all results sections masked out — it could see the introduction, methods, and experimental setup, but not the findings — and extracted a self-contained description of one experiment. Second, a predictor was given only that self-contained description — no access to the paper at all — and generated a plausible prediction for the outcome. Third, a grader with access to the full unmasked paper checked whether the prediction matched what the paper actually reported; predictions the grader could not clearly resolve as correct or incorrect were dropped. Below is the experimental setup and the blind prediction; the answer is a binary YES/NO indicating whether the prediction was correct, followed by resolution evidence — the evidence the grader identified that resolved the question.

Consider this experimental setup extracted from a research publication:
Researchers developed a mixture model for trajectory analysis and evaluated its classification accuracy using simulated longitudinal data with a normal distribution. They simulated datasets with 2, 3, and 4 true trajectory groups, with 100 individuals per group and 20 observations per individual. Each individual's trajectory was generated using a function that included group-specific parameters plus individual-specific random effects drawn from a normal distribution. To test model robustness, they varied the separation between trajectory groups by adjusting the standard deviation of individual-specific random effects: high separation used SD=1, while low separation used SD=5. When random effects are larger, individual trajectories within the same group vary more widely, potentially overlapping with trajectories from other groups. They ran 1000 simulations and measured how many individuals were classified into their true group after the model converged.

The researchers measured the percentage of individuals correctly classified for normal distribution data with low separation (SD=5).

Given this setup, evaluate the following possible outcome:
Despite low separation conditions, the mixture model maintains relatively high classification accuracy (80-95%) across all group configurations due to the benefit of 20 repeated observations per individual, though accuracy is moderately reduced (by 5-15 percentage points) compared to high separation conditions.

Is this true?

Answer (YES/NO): NO